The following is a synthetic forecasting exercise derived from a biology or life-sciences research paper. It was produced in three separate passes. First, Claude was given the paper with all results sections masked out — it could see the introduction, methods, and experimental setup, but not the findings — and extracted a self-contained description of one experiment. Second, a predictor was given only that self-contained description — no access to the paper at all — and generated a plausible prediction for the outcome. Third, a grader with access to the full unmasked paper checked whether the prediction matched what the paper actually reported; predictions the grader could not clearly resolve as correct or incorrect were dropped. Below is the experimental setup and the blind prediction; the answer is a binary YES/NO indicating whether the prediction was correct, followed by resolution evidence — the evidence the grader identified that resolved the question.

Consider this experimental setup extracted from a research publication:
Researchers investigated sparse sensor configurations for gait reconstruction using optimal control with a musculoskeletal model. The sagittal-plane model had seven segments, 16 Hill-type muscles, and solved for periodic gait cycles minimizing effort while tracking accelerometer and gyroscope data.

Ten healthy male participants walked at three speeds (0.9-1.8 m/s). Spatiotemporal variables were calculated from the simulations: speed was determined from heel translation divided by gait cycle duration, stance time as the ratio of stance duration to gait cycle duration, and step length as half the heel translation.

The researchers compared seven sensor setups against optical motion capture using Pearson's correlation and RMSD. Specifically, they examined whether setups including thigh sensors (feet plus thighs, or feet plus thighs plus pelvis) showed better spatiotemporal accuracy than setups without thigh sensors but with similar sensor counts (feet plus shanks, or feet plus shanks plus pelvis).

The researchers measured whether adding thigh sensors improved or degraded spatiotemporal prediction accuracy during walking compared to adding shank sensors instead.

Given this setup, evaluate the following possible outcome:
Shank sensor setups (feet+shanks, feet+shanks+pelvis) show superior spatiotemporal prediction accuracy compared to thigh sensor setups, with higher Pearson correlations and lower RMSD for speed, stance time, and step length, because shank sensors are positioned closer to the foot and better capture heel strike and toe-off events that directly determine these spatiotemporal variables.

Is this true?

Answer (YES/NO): NO